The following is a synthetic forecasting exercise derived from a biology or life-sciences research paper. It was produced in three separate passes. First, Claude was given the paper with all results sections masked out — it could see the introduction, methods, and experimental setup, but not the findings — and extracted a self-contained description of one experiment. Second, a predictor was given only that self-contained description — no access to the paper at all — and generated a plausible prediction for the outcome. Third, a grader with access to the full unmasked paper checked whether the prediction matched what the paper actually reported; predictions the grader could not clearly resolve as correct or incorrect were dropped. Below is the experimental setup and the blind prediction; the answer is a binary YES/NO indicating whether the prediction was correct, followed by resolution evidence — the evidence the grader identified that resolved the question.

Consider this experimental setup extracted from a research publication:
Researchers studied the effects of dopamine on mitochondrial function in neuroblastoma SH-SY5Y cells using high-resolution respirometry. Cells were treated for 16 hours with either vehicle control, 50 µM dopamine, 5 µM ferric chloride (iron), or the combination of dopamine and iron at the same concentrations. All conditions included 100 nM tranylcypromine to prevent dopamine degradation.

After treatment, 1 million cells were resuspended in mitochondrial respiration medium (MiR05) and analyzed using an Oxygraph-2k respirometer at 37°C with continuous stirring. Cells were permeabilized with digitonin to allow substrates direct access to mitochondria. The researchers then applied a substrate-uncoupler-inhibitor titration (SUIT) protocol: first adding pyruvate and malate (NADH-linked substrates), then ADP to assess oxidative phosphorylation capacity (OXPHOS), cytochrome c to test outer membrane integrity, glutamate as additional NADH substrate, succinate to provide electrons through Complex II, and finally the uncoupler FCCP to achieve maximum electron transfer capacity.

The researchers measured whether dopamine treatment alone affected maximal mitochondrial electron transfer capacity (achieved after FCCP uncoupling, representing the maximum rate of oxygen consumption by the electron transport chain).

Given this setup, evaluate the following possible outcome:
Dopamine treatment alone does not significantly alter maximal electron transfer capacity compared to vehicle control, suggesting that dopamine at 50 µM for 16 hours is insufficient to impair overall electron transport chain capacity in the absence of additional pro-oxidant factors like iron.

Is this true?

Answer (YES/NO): NO